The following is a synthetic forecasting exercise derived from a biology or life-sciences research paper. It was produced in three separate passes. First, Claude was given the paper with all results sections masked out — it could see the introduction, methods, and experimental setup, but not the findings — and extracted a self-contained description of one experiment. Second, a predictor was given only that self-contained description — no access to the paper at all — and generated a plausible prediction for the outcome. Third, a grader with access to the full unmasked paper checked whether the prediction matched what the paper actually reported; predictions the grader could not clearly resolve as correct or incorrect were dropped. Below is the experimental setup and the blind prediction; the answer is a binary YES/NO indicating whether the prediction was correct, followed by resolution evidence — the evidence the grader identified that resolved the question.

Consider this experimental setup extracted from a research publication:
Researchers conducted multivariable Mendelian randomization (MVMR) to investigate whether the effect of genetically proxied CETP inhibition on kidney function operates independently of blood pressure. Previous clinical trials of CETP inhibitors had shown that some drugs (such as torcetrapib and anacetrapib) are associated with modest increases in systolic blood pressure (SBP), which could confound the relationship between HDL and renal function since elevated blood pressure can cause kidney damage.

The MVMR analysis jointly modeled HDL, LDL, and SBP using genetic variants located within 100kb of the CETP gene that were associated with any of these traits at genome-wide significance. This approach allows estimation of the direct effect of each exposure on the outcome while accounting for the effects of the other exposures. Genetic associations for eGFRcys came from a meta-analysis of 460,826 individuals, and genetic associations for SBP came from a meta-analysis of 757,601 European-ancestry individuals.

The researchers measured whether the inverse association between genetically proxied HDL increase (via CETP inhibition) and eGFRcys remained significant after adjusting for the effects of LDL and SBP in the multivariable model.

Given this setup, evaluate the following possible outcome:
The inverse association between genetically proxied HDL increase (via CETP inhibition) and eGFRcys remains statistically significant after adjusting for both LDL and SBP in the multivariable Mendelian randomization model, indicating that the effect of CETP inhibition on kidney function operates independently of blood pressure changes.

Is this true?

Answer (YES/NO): YES